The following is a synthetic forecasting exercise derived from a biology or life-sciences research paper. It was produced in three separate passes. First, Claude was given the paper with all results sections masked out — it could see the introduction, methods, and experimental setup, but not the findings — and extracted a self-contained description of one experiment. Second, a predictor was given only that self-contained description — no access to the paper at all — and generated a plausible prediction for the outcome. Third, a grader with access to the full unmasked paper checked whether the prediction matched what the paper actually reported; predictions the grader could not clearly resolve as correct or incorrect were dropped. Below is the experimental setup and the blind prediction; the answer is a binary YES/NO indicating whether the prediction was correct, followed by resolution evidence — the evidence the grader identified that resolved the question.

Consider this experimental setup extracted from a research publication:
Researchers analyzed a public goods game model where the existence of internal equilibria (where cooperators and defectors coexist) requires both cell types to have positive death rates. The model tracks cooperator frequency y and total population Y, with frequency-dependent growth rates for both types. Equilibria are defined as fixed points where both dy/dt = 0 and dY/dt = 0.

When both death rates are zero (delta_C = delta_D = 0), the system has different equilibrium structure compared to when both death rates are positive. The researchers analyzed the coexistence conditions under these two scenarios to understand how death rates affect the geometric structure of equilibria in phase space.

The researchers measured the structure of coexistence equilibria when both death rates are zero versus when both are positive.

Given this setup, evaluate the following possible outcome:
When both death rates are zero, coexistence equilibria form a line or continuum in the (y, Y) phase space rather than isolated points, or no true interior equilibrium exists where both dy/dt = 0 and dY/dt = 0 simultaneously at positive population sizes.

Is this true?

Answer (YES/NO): YES